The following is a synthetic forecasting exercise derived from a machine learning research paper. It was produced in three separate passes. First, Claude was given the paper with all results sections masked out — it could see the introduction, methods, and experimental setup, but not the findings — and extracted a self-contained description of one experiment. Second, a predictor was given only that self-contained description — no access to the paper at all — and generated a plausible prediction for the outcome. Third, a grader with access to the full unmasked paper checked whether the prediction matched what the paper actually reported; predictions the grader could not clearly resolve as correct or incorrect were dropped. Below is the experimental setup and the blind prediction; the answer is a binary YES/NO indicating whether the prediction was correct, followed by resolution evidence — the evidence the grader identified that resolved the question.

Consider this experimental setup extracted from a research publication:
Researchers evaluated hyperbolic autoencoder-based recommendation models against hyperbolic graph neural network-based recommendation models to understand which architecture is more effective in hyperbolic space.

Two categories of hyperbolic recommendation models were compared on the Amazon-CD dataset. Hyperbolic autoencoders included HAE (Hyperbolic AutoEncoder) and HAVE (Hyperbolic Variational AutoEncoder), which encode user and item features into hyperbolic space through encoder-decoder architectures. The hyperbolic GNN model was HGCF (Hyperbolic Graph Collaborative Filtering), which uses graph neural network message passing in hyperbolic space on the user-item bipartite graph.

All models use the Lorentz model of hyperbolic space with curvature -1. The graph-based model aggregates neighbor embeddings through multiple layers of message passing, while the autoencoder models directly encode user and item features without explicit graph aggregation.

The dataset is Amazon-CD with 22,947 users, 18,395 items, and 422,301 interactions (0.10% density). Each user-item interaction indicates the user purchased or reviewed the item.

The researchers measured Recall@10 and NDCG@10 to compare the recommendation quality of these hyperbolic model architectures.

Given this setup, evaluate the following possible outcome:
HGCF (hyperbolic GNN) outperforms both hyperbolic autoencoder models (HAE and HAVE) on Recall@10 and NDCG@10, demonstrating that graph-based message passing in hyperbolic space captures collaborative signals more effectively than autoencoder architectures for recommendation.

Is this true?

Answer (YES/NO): YES